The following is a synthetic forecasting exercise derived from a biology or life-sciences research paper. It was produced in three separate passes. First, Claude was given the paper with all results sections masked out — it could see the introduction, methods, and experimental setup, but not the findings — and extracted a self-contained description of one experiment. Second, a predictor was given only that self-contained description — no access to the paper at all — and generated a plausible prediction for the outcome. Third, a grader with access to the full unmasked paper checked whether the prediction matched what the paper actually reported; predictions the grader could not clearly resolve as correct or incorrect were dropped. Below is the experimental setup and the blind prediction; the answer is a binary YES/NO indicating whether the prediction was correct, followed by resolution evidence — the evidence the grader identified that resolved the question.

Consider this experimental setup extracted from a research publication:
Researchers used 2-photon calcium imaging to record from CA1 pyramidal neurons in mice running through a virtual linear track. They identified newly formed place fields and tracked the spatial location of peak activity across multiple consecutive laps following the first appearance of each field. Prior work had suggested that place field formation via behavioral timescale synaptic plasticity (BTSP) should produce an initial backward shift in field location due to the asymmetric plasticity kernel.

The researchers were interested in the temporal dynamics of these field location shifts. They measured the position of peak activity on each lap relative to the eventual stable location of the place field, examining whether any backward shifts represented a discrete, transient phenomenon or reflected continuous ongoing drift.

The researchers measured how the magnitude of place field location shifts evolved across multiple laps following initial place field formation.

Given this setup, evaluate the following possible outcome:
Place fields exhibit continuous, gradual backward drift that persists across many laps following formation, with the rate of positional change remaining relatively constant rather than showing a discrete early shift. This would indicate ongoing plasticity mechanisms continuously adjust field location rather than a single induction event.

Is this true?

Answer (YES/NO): NO